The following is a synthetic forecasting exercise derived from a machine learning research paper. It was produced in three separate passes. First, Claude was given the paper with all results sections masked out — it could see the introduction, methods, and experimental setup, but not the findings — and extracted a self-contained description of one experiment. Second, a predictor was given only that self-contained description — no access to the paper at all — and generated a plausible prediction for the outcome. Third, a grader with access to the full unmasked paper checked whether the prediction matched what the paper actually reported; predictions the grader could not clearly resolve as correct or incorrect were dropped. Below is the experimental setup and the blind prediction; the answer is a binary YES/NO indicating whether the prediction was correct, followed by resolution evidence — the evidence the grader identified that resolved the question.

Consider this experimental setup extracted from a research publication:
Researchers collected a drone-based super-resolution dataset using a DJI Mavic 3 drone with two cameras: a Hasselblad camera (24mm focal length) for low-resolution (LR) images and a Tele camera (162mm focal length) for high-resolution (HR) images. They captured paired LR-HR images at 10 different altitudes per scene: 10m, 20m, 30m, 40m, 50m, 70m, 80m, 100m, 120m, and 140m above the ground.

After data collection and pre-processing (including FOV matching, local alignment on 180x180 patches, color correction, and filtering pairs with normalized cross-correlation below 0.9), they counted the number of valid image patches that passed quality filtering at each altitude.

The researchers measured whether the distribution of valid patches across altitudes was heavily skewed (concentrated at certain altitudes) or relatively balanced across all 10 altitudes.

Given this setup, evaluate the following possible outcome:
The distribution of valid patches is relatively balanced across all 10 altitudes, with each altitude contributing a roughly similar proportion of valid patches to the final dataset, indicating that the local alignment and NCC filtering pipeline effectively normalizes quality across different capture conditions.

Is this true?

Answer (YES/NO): YES